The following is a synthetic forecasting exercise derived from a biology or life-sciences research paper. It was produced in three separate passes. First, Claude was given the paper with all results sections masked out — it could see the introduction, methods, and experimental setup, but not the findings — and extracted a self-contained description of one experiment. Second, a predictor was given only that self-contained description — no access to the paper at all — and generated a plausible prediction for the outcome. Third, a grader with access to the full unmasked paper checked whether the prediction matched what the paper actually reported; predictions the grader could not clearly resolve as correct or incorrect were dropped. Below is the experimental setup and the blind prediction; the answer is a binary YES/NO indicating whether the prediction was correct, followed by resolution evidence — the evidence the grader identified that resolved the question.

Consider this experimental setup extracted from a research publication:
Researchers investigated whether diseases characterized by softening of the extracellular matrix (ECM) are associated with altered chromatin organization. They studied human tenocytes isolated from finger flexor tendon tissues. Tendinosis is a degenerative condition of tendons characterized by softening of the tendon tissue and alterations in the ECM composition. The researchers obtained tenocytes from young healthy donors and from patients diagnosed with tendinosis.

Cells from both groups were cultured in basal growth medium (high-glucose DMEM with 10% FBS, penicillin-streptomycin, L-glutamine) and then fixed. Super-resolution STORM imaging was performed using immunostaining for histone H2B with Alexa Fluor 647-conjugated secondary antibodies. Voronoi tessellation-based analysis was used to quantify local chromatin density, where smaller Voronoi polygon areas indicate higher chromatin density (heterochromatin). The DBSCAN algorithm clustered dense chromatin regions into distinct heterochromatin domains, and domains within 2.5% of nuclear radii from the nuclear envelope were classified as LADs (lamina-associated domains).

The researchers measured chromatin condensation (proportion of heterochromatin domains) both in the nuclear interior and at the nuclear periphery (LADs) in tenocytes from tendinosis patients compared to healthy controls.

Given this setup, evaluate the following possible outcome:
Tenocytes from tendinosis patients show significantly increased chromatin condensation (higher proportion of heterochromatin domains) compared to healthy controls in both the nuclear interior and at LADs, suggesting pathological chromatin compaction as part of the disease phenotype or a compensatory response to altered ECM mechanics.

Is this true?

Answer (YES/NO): YES